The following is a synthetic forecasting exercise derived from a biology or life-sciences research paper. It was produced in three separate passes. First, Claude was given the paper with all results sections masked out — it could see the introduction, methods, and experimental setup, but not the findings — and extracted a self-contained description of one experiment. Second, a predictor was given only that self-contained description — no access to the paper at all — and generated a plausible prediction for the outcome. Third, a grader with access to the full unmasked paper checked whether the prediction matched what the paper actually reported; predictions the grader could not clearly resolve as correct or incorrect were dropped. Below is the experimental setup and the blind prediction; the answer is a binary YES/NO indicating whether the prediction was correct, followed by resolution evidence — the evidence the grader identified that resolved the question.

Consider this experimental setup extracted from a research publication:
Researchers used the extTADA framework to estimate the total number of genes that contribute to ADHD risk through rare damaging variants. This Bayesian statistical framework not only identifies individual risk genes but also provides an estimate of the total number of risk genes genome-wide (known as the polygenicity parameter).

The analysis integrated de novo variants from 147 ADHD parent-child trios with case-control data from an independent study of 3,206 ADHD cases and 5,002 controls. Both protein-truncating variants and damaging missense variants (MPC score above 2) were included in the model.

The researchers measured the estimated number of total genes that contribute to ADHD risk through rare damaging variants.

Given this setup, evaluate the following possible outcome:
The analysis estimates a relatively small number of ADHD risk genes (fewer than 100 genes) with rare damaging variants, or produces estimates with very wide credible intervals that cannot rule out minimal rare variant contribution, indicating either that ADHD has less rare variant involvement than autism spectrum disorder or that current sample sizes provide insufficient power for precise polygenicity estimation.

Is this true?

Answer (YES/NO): NO